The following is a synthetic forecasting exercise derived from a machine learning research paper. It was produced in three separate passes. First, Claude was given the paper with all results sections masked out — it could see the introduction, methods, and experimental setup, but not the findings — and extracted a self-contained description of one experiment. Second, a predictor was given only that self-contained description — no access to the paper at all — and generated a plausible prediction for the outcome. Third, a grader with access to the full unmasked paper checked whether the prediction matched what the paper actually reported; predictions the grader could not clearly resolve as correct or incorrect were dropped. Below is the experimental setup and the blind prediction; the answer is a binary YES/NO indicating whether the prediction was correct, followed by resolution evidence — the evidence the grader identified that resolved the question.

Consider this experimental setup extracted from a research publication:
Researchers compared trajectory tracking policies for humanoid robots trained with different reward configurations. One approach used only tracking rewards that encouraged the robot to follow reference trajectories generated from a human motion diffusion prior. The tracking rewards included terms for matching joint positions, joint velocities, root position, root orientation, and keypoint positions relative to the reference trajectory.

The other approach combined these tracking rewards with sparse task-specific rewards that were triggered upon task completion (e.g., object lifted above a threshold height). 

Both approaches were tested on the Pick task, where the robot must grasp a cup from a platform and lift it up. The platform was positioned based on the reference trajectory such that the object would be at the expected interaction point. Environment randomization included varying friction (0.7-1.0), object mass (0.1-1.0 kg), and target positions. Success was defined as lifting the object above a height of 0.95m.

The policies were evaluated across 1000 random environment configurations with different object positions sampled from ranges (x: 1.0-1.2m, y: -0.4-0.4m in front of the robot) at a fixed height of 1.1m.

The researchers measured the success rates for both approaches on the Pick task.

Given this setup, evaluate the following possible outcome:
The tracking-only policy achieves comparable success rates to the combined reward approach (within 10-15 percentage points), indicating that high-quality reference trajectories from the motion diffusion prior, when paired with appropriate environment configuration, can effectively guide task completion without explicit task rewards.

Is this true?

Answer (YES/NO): NO